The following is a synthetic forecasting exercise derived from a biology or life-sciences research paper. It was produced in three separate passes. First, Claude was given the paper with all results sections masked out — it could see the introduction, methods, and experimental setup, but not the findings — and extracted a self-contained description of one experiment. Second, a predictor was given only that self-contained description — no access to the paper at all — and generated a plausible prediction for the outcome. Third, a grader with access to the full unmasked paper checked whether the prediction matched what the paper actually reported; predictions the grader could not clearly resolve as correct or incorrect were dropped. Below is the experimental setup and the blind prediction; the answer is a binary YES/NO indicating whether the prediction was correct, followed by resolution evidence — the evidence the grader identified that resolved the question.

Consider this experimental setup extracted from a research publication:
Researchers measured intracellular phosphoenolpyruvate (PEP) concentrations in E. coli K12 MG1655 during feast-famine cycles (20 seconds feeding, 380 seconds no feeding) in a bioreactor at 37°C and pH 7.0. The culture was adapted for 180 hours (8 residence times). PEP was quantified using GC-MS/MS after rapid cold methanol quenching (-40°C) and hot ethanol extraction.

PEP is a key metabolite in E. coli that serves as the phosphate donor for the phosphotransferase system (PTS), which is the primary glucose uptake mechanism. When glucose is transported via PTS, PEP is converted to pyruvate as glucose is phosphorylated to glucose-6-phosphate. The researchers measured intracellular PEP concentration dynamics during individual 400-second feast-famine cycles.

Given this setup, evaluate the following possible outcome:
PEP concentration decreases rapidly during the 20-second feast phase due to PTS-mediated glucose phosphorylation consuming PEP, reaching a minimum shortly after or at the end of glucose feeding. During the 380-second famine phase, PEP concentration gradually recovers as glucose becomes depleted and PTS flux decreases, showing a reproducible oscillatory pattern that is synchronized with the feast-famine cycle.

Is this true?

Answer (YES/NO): NO